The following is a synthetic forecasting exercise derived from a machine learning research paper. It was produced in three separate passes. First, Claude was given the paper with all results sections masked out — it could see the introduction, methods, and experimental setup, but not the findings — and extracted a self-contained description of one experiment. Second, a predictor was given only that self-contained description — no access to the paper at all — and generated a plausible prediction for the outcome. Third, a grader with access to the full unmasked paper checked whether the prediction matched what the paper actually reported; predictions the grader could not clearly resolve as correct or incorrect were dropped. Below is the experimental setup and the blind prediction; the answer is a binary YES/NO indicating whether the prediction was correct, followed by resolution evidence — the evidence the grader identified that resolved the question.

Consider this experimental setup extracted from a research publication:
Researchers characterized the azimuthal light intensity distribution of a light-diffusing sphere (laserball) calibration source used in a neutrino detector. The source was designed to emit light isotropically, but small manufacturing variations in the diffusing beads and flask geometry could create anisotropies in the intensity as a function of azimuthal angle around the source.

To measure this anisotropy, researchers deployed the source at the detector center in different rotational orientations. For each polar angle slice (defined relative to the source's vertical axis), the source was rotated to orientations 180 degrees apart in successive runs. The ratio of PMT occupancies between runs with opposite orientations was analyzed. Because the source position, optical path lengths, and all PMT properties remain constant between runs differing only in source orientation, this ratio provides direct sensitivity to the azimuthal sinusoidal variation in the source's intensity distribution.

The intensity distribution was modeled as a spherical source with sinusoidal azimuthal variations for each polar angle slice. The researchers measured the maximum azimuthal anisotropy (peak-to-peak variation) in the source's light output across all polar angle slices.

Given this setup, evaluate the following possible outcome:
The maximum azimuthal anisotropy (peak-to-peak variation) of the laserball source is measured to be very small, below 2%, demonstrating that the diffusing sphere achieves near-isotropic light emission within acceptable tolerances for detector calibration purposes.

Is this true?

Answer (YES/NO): NO